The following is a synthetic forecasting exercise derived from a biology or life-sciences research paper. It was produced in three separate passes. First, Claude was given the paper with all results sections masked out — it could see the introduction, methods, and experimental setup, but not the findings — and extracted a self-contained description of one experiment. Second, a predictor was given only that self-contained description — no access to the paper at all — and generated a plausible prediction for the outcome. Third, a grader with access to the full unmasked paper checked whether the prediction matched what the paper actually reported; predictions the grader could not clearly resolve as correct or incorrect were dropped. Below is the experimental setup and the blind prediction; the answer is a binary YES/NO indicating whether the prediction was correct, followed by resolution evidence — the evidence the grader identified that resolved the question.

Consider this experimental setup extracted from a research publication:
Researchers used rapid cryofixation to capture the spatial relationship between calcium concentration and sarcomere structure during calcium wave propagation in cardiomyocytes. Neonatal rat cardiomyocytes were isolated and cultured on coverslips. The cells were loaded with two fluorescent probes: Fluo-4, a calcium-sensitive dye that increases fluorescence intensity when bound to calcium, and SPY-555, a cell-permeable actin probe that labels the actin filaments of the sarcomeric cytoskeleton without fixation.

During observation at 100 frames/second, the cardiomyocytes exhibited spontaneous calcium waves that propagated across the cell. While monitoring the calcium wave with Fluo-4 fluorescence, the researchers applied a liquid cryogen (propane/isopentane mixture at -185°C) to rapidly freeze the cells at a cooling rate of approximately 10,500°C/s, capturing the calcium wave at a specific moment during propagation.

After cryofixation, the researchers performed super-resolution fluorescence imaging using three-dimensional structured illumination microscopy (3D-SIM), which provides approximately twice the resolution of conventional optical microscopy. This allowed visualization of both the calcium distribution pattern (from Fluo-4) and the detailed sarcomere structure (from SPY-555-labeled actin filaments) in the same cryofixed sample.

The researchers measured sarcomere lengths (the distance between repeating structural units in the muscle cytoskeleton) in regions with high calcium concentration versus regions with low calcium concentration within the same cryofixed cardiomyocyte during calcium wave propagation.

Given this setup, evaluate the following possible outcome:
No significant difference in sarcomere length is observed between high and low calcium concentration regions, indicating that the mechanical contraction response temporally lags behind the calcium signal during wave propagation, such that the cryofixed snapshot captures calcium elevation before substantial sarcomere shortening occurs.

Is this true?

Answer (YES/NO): NO